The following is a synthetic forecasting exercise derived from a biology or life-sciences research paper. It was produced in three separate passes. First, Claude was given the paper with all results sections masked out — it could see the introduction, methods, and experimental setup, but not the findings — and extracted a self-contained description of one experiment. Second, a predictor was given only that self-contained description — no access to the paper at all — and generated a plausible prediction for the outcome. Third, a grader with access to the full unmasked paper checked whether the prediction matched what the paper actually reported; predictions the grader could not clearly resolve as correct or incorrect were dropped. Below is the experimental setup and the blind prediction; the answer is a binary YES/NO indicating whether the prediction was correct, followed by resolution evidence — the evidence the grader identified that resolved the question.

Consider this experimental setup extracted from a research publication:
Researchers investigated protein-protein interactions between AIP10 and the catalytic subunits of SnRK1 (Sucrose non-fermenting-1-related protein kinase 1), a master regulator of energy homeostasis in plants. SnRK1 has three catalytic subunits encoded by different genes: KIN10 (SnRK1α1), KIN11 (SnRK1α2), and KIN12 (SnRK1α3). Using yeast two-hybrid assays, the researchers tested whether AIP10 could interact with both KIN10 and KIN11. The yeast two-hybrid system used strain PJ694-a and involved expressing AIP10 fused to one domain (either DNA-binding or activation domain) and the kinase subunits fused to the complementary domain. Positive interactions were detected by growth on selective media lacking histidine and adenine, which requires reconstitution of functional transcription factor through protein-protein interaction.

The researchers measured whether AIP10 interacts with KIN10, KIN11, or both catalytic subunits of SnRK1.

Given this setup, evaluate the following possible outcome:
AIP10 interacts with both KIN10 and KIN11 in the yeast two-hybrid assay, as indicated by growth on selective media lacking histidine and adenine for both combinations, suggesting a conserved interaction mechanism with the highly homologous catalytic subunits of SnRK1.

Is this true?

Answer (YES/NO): NO